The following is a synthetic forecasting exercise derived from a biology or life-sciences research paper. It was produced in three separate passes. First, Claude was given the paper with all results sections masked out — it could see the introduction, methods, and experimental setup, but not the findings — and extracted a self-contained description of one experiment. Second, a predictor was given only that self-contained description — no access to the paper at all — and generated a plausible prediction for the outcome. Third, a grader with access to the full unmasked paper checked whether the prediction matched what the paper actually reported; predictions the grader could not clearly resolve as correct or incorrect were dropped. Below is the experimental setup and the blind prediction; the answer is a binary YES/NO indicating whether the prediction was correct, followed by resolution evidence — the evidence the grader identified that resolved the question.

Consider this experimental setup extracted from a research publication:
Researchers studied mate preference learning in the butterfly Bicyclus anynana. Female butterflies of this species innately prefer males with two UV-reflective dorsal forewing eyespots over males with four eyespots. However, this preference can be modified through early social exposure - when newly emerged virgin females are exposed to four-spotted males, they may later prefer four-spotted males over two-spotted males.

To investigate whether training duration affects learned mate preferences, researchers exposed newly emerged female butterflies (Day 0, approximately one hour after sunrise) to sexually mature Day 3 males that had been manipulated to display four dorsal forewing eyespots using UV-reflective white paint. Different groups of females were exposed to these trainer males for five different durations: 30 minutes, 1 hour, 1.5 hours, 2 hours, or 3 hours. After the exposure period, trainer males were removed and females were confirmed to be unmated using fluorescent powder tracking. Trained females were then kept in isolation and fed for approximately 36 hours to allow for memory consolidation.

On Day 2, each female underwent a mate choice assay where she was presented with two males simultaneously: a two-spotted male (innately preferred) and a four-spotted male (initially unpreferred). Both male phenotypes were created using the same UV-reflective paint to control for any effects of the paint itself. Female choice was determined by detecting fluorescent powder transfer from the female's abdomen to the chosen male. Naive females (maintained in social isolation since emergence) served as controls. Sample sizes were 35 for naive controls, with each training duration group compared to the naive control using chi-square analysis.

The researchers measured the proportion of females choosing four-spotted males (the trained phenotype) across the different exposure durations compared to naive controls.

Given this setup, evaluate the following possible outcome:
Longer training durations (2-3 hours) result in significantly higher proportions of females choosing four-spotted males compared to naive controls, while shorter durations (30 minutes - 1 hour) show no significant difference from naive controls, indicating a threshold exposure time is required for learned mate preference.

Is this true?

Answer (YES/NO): NO